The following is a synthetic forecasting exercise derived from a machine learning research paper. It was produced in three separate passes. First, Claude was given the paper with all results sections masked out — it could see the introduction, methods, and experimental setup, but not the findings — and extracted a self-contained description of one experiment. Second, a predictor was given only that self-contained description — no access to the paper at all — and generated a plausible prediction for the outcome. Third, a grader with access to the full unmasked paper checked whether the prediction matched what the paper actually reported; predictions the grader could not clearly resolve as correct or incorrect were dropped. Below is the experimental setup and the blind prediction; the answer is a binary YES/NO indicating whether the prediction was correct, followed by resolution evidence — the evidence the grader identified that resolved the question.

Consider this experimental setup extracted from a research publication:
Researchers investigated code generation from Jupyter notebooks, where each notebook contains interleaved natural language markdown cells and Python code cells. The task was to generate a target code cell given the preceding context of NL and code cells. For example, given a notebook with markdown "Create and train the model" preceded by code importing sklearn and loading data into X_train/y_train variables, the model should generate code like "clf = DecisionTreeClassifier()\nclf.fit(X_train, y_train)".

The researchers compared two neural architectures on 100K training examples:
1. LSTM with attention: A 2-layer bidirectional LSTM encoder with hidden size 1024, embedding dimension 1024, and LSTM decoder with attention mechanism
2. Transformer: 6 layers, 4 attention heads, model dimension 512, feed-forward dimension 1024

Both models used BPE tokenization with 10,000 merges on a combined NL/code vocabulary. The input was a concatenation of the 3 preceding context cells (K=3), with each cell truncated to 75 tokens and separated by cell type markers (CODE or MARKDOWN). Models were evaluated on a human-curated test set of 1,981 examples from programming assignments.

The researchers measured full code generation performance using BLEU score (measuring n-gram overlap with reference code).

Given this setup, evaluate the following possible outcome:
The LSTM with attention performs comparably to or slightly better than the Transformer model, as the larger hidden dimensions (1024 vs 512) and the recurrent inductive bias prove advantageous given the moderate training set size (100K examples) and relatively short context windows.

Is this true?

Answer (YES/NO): NO